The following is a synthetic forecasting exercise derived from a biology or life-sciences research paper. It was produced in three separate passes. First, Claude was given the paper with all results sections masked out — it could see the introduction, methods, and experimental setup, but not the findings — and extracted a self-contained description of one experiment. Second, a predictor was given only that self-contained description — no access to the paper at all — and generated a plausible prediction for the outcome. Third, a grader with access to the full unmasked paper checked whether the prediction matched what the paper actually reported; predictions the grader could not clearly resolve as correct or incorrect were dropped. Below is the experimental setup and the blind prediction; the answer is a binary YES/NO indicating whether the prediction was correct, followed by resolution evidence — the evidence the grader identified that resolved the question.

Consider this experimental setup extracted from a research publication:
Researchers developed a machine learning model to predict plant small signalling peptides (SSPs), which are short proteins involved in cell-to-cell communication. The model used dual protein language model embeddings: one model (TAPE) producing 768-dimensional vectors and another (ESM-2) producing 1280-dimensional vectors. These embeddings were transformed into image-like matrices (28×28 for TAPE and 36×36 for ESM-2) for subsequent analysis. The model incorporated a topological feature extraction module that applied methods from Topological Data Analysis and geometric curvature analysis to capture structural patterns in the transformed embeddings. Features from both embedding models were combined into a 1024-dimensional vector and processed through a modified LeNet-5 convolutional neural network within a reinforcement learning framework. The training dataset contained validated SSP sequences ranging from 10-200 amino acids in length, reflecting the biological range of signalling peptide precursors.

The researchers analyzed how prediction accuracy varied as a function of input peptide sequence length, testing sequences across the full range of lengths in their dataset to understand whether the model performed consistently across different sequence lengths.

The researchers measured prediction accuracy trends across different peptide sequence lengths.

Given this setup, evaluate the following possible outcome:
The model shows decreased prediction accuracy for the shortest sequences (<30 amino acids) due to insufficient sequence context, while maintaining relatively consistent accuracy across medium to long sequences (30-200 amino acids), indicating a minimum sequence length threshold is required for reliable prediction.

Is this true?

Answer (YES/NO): NO